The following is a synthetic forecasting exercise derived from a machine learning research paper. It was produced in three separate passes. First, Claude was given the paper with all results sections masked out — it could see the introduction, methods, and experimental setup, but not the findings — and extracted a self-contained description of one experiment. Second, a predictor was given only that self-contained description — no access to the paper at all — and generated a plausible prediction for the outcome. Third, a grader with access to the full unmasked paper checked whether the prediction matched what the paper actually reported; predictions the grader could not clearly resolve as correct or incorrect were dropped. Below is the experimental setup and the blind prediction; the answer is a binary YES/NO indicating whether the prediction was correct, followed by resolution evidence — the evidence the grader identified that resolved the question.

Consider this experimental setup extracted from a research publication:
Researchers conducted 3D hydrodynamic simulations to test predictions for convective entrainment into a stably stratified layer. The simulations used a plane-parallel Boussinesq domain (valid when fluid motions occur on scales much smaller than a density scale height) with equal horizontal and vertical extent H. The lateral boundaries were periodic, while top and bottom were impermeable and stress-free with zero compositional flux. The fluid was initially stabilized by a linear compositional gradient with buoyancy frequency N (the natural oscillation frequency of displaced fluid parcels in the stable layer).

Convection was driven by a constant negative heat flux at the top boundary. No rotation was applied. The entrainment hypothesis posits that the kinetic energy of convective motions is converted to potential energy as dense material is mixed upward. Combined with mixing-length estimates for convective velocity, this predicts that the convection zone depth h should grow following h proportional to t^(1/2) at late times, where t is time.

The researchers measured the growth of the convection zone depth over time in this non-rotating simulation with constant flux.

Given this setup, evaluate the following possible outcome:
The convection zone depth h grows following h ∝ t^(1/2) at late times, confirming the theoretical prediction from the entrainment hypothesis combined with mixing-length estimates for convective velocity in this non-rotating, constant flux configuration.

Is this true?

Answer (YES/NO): YES